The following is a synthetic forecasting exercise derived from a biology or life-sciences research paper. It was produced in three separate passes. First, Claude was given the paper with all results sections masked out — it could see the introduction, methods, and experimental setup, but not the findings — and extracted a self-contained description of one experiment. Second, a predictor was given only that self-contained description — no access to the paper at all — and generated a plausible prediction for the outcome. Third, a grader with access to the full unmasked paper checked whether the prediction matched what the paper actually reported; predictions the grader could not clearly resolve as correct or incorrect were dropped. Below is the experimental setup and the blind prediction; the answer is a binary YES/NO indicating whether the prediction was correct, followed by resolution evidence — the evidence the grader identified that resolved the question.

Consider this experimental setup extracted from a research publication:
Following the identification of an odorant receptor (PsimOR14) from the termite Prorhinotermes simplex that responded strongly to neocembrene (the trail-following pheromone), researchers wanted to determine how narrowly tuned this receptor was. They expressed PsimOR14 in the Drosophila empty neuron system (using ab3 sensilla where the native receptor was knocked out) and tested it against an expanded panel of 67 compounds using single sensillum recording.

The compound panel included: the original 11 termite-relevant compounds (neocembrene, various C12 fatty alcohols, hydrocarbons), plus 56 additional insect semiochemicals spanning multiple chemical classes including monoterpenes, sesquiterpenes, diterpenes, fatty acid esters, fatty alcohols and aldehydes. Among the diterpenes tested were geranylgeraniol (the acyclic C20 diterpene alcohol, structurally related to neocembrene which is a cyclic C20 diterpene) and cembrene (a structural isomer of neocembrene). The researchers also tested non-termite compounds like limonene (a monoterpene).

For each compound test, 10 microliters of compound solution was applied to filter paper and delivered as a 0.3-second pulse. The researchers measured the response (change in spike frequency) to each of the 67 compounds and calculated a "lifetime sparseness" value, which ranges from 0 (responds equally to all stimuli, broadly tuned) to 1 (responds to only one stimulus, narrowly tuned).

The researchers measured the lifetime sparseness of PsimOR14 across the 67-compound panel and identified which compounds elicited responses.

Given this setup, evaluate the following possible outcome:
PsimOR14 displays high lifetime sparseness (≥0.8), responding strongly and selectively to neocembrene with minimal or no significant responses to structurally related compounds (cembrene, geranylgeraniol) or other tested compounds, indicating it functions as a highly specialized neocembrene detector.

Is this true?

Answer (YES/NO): NO